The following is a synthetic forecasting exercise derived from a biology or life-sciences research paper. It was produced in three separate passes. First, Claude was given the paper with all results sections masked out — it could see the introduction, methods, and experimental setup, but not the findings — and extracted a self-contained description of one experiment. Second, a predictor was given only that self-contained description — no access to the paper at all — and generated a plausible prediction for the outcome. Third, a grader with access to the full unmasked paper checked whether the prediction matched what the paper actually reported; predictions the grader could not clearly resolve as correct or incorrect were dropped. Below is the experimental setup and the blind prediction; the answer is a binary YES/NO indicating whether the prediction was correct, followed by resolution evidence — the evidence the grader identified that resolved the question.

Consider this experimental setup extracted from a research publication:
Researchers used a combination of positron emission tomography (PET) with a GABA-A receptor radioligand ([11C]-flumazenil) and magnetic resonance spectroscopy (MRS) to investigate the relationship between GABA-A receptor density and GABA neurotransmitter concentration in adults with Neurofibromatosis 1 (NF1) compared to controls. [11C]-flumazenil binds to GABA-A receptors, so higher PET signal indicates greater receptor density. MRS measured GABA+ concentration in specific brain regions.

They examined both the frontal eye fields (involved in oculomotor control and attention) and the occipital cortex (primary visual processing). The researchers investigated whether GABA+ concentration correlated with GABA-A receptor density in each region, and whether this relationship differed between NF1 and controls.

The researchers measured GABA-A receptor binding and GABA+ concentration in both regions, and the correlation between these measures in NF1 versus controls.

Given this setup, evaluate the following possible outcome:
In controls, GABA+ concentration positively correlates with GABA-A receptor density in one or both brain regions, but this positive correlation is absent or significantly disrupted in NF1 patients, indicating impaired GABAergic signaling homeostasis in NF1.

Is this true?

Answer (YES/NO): NO